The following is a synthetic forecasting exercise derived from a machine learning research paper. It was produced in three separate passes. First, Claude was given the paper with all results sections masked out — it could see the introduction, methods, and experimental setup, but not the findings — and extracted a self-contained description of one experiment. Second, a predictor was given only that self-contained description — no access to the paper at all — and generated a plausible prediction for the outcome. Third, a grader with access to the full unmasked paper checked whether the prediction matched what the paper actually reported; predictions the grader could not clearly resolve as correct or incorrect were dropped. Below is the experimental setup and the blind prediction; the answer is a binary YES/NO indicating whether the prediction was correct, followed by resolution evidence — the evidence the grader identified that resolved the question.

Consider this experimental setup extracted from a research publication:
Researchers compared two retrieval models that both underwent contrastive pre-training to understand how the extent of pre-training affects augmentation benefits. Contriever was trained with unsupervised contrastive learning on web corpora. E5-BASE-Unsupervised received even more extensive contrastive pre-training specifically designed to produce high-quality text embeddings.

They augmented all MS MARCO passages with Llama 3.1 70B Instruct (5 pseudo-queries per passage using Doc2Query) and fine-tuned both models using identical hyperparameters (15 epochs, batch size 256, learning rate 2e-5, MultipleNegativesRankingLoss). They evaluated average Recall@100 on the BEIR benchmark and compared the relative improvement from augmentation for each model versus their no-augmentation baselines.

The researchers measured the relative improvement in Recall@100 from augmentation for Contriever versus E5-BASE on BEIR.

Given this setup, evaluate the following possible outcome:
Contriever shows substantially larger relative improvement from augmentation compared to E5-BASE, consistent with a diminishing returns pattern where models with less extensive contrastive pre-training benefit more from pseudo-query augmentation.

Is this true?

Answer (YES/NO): YES